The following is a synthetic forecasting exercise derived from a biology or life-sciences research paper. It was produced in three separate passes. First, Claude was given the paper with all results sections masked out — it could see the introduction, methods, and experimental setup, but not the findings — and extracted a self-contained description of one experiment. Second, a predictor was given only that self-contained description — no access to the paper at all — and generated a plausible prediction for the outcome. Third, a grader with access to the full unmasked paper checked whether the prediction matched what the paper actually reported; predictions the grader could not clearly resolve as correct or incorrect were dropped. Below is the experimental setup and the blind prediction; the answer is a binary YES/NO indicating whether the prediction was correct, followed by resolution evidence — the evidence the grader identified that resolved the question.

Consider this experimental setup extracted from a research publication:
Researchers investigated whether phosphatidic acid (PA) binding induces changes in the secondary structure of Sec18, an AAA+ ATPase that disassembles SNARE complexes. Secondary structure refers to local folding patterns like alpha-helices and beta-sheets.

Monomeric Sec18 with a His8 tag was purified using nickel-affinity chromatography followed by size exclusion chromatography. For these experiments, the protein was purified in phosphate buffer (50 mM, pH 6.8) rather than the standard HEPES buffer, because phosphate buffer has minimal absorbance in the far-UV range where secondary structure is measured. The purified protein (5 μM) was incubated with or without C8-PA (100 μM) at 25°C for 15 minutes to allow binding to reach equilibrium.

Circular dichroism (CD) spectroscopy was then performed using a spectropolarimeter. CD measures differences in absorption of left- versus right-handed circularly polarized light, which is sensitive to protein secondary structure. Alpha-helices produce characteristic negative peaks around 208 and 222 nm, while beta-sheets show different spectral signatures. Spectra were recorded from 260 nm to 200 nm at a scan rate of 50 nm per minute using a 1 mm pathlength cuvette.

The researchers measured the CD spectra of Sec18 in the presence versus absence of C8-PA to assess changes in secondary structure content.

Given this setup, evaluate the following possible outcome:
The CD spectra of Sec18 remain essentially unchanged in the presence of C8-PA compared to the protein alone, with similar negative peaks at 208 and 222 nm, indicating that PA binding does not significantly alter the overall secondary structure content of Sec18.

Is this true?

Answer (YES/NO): YES